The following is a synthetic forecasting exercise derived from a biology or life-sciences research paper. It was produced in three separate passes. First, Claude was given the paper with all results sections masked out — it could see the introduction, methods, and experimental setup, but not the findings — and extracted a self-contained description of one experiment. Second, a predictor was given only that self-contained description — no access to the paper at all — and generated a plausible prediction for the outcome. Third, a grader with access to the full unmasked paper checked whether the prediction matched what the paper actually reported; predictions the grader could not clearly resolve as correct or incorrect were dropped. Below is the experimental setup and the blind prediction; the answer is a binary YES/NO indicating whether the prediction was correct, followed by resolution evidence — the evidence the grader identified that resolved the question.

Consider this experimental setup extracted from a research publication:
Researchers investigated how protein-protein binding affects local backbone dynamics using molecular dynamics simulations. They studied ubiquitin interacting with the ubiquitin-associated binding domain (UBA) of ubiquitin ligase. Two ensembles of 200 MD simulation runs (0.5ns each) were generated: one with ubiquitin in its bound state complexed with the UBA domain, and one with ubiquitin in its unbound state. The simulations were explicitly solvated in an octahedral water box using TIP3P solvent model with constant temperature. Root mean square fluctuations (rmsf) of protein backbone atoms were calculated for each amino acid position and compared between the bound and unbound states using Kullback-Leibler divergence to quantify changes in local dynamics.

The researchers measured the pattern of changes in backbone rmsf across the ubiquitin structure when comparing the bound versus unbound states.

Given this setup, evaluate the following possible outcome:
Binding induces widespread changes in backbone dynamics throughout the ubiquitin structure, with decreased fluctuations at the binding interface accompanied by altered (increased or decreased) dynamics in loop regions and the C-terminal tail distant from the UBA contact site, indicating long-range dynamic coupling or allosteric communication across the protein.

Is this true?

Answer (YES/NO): NO